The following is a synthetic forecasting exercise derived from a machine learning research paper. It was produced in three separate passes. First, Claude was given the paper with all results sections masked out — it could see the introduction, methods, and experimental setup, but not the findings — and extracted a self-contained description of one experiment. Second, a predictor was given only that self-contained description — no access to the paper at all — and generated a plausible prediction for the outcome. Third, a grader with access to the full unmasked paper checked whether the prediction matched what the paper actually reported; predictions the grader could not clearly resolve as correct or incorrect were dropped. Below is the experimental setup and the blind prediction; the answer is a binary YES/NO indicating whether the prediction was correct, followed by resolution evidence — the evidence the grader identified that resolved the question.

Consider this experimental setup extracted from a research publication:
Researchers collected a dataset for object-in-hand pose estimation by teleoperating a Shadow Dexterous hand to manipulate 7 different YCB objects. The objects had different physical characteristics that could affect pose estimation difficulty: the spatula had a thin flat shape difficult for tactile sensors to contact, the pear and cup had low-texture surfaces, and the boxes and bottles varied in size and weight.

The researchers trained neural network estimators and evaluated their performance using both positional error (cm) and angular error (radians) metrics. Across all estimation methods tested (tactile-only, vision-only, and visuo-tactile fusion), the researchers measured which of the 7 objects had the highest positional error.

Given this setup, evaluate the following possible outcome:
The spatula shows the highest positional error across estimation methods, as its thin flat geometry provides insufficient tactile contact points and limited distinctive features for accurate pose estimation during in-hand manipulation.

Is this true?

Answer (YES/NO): YES